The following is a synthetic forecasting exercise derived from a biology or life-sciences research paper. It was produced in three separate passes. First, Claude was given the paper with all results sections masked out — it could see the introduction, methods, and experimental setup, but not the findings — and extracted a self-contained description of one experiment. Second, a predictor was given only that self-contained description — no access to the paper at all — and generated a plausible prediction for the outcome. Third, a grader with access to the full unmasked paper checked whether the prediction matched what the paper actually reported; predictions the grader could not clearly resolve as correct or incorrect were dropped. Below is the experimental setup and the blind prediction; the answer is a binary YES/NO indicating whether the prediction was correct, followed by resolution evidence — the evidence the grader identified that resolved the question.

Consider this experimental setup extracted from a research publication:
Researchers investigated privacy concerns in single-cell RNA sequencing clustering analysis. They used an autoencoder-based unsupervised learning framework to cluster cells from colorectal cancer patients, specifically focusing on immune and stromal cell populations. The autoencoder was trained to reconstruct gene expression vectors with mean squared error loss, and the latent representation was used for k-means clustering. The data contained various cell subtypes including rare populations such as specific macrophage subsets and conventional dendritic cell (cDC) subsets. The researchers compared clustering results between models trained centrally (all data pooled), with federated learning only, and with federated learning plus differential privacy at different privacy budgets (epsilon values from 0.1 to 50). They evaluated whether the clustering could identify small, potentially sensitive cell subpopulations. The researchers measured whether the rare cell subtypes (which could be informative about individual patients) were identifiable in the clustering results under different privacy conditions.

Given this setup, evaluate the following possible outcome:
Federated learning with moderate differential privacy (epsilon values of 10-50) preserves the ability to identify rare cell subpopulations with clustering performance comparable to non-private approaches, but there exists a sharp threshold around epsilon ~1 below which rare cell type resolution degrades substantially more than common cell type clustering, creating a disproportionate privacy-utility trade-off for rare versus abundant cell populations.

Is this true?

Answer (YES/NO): NO